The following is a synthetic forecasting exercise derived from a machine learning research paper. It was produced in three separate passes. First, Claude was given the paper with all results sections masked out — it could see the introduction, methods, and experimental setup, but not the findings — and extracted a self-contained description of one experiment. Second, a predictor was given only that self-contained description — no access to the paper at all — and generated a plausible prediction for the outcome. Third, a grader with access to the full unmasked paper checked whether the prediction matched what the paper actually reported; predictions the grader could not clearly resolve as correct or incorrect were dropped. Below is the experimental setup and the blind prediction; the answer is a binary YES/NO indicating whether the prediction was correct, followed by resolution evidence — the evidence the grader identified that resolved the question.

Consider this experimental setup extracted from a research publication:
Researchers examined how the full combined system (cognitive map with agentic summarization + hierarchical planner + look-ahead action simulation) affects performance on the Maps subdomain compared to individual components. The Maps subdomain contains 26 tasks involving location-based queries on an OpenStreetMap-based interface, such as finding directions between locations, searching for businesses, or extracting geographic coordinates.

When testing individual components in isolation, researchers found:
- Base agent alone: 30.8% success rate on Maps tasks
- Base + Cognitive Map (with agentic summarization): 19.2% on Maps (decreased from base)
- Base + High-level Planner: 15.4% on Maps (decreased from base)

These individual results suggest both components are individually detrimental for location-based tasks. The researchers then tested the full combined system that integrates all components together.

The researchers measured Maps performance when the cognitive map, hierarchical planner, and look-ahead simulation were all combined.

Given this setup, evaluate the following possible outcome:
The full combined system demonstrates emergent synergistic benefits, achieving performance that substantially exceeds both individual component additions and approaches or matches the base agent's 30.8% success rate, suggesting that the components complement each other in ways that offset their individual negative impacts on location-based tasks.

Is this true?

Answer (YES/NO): YES